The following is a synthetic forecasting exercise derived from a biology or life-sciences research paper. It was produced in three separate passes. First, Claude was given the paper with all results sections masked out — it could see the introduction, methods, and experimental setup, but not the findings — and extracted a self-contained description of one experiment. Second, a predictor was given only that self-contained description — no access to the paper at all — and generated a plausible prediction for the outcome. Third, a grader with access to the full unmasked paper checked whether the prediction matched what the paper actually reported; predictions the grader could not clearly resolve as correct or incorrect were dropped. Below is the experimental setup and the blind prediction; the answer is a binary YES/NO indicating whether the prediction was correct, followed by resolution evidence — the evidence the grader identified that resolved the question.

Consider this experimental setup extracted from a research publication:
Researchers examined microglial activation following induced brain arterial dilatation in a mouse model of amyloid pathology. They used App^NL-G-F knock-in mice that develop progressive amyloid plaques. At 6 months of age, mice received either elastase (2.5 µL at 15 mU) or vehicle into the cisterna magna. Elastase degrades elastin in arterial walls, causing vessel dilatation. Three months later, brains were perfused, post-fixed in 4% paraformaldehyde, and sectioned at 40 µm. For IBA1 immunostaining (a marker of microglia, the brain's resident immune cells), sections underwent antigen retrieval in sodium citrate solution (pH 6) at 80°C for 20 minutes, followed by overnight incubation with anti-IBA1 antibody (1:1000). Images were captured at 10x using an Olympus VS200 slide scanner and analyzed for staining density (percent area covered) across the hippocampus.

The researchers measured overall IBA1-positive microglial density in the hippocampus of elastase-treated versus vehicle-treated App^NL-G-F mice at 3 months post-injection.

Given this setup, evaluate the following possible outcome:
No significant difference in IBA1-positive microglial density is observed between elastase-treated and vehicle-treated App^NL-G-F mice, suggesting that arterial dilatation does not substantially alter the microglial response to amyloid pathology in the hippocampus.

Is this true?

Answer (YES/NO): YES